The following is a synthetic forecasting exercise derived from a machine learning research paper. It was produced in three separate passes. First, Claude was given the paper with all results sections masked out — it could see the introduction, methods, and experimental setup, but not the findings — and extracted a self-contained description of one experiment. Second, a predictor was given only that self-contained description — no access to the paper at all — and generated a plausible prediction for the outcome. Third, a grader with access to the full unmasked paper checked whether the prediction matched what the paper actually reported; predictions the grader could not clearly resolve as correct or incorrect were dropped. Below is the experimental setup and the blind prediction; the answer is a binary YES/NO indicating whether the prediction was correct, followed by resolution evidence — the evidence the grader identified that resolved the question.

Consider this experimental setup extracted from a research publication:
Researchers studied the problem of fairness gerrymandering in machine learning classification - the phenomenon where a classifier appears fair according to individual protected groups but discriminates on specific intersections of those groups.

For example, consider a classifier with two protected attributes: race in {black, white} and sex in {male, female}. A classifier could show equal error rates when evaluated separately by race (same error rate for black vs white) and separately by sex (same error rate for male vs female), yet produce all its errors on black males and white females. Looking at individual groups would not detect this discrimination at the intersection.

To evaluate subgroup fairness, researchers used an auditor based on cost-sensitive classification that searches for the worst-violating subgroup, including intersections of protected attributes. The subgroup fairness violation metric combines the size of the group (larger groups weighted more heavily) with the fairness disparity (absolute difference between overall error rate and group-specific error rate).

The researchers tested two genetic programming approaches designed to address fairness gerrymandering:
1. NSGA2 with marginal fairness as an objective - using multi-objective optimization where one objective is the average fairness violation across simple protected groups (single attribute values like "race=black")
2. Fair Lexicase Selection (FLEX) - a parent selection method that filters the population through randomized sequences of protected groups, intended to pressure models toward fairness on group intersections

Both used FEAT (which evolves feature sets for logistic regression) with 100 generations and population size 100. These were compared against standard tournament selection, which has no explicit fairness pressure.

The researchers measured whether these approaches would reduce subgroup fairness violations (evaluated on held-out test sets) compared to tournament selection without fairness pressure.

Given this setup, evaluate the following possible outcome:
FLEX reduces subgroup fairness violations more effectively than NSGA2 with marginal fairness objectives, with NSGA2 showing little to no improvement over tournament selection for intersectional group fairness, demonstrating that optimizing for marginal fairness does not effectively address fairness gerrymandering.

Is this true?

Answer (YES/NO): YES